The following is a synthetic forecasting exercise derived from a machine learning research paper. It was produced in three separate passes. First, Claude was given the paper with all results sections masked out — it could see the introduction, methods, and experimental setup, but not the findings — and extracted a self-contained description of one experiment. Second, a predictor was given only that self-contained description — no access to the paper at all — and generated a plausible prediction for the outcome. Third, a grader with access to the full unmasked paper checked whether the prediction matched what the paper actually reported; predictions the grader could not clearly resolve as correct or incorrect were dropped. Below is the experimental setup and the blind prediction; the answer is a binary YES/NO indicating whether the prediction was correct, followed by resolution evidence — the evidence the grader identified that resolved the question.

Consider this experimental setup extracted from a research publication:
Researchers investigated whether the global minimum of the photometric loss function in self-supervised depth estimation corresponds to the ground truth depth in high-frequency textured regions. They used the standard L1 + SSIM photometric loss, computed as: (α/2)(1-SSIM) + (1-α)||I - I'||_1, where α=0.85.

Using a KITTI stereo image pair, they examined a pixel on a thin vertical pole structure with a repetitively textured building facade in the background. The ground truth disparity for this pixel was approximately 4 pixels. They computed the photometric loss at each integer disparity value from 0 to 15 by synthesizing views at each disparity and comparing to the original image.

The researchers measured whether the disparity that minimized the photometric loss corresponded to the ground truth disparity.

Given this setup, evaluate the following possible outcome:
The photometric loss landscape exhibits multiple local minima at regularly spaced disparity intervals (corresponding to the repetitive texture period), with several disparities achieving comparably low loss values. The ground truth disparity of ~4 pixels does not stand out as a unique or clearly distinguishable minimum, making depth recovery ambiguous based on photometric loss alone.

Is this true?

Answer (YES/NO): NO